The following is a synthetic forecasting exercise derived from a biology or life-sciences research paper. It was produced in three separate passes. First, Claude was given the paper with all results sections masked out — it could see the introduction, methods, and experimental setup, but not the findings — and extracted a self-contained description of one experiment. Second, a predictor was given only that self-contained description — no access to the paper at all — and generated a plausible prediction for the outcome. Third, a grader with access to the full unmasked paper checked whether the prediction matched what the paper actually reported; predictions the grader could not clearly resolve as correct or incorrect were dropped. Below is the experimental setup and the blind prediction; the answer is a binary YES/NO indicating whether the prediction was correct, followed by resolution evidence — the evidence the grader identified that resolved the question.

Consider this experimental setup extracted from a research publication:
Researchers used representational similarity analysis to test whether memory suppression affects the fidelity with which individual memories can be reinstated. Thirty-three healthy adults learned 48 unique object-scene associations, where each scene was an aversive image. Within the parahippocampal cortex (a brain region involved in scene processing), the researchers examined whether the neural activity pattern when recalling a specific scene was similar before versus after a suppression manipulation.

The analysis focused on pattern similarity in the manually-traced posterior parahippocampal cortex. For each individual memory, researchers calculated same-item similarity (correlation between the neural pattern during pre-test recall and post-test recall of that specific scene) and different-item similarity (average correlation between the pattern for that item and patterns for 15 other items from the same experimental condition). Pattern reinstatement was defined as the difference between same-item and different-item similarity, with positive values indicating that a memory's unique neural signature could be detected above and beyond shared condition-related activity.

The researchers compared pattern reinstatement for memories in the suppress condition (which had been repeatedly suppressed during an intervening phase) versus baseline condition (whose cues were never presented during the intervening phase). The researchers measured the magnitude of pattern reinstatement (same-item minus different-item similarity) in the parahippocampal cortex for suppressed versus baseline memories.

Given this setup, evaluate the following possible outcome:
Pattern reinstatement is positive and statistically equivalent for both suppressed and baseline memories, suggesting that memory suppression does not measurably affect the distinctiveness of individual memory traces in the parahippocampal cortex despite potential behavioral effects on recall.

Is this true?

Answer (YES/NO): NO